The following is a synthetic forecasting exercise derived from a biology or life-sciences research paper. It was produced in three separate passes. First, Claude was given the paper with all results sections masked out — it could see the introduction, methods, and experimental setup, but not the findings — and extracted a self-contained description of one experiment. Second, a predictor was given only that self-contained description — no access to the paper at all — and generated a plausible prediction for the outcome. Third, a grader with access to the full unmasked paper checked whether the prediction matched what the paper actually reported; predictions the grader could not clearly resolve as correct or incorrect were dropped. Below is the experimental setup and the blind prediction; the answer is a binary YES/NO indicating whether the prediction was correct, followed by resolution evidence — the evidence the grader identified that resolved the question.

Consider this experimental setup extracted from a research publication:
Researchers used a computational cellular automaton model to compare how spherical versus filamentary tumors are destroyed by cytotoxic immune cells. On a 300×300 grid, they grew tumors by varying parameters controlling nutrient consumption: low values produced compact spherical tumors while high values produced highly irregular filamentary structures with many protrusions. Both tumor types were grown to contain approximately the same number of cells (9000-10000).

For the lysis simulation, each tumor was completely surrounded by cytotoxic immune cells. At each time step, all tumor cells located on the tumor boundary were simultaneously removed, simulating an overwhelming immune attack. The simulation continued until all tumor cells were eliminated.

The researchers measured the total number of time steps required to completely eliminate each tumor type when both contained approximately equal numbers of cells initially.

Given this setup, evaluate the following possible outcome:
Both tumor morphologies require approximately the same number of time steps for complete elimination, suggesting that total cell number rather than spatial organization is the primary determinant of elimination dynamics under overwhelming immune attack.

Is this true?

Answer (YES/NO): NO